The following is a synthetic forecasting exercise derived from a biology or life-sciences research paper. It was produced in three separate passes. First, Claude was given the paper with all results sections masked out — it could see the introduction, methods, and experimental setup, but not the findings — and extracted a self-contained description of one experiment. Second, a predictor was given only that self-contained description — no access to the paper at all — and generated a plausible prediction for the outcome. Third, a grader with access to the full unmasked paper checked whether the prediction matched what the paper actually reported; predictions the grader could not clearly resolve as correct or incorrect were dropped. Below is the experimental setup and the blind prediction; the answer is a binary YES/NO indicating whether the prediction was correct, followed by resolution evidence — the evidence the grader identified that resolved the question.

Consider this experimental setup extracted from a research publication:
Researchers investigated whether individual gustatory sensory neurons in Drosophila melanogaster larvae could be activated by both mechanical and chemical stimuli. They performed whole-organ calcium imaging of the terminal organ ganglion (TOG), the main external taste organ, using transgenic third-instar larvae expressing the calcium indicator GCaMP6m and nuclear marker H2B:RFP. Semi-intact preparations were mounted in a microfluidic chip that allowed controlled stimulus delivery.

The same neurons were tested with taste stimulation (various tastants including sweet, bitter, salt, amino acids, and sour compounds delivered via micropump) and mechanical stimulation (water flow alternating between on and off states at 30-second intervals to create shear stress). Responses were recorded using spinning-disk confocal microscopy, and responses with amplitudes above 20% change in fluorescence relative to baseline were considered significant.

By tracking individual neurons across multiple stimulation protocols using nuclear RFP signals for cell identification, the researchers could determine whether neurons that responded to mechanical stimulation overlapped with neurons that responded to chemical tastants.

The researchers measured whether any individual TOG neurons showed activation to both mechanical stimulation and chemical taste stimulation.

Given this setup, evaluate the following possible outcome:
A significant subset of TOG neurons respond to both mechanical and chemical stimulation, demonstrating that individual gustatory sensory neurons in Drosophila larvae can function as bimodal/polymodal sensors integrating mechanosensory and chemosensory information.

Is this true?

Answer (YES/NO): NO